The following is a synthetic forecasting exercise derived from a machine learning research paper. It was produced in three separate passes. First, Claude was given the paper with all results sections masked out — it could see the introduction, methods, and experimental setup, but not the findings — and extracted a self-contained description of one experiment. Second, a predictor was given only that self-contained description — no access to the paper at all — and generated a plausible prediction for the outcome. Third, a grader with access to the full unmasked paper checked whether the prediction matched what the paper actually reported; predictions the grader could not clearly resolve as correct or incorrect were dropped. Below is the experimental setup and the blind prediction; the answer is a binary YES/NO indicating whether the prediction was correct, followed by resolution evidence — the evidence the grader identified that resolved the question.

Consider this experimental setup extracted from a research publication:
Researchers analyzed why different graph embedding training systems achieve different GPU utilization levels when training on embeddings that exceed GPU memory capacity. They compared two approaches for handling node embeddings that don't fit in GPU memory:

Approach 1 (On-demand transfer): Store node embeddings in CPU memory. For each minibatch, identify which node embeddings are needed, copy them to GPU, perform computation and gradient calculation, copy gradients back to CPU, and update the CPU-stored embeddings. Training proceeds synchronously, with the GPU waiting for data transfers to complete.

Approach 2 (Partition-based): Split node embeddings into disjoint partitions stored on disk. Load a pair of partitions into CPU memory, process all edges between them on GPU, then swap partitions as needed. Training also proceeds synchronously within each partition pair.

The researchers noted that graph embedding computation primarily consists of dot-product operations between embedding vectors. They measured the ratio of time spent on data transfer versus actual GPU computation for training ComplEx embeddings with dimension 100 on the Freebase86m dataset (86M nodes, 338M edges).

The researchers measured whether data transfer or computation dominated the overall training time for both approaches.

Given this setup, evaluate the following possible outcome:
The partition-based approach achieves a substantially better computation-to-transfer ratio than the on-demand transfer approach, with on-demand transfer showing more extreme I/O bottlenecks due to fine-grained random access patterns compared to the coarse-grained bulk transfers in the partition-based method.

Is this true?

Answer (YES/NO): YES